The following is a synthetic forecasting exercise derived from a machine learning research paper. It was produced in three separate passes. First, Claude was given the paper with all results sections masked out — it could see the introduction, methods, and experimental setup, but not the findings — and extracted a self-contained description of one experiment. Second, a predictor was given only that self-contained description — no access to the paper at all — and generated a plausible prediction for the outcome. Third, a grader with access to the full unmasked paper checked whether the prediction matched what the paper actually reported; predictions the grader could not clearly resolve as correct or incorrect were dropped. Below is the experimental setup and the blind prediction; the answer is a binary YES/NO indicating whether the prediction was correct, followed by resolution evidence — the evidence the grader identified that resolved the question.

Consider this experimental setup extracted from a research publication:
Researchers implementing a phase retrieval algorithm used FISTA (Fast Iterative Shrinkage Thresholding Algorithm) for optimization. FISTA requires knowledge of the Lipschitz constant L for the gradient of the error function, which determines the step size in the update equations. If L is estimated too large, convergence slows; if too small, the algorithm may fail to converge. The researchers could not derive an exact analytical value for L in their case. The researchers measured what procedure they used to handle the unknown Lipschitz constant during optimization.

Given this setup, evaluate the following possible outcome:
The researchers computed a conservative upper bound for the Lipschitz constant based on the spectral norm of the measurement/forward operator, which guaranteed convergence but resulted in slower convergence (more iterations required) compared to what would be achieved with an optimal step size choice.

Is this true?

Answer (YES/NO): NO